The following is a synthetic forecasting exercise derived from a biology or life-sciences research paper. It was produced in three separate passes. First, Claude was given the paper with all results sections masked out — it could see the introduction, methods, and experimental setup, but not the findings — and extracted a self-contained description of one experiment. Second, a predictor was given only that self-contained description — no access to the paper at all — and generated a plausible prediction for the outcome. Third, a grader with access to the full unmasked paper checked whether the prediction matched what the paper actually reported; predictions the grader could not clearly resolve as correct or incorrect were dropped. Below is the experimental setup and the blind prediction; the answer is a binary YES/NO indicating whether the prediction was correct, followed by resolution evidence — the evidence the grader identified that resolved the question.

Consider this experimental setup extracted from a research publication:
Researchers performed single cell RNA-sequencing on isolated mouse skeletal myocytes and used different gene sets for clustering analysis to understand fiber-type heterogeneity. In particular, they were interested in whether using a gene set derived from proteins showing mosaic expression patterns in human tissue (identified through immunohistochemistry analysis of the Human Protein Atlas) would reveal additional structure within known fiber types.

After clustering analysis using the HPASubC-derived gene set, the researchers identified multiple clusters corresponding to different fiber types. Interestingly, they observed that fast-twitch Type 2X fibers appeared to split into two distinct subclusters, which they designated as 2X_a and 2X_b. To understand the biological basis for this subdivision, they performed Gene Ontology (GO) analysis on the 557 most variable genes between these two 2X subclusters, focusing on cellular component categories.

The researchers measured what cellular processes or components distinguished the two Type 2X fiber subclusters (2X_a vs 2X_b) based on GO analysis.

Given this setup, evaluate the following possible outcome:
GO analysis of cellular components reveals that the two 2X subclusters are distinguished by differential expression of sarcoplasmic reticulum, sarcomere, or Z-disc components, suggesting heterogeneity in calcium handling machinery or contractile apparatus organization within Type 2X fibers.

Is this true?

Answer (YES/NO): NO